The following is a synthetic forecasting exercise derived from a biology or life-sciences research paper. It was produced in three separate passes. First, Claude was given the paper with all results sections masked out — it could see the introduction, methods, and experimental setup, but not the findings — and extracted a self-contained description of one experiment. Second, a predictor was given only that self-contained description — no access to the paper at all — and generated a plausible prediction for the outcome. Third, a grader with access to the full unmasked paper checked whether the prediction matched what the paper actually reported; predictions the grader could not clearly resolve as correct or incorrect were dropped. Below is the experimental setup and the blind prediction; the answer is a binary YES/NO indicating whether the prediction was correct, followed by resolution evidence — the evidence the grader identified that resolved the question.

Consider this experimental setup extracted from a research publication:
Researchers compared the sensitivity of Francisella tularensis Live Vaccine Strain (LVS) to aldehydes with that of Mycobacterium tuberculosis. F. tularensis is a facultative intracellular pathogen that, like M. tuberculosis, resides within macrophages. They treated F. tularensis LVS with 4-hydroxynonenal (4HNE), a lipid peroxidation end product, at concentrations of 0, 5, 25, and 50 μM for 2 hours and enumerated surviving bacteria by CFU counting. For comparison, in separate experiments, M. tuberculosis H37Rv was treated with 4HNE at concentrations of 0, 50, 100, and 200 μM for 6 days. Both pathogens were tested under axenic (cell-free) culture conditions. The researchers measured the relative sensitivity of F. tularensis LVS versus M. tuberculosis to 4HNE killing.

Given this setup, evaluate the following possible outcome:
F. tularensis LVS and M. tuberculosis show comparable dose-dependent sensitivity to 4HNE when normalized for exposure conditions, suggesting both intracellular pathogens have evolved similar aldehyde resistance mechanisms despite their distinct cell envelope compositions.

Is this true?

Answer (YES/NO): NO